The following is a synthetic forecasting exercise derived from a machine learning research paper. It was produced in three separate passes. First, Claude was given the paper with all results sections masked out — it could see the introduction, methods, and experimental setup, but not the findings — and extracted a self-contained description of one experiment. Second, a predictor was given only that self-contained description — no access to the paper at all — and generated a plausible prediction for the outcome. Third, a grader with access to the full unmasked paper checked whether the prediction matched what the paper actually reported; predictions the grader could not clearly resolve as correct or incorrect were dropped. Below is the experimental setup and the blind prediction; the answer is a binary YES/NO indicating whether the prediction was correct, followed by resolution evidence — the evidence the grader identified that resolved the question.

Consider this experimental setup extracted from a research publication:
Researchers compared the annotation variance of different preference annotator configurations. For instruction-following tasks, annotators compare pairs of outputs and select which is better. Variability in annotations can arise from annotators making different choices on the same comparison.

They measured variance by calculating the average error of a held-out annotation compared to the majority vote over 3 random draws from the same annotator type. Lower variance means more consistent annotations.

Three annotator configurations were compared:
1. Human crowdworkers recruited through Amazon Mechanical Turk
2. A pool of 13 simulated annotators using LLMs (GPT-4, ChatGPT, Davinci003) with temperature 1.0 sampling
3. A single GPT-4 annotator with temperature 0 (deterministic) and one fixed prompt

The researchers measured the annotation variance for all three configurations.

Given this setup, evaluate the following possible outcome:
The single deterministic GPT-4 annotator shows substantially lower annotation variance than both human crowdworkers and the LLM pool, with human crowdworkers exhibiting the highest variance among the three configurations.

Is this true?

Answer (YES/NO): YES